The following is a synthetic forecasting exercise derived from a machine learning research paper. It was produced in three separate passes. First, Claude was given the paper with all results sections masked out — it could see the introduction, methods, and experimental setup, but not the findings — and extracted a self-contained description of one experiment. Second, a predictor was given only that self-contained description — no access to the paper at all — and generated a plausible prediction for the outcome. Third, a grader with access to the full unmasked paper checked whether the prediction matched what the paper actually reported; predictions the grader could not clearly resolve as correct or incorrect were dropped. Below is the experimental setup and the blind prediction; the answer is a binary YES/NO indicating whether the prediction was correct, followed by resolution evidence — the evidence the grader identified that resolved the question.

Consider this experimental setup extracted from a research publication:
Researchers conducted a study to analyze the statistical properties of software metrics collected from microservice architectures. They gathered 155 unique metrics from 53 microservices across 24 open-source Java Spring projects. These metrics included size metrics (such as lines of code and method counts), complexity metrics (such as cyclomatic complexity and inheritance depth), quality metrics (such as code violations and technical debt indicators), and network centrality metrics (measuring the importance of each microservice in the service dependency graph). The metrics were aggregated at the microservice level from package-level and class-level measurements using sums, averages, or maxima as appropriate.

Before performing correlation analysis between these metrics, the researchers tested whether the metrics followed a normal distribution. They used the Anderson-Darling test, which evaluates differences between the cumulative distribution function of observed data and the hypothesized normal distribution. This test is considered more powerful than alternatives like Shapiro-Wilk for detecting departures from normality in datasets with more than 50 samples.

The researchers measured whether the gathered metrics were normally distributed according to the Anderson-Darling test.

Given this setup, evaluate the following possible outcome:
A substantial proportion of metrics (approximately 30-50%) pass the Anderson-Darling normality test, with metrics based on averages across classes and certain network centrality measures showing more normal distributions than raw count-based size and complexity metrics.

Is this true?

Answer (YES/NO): NO